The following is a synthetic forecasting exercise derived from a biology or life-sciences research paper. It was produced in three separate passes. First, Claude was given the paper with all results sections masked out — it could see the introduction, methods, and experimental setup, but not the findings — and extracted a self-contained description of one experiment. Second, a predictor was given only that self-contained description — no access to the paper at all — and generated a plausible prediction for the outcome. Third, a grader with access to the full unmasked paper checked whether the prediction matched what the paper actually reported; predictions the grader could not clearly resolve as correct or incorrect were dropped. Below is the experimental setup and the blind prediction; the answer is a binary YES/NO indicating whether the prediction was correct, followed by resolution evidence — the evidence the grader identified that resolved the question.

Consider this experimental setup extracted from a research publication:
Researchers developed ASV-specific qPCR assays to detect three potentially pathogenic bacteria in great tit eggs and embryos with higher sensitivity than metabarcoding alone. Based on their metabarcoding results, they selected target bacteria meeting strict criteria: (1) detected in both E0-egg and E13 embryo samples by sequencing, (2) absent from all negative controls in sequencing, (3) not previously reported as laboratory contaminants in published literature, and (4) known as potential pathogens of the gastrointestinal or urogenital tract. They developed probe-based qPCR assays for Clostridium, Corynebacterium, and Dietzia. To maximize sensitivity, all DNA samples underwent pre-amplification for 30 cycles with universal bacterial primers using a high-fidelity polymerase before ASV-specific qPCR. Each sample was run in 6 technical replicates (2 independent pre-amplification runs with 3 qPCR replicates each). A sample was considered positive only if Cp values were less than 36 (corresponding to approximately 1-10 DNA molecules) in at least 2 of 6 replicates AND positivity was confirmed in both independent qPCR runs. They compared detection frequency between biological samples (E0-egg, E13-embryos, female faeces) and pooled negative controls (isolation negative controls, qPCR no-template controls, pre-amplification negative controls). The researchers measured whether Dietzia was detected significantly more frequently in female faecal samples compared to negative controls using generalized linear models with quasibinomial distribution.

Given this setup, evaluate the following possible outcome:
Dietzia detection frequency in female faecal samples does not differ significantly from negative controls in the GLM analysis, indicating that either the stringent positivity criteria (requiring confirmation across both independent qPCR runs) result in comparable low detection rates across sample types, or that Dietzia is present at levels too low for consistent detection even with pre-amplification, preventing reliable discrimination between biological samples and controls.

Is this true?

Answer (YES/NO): NO